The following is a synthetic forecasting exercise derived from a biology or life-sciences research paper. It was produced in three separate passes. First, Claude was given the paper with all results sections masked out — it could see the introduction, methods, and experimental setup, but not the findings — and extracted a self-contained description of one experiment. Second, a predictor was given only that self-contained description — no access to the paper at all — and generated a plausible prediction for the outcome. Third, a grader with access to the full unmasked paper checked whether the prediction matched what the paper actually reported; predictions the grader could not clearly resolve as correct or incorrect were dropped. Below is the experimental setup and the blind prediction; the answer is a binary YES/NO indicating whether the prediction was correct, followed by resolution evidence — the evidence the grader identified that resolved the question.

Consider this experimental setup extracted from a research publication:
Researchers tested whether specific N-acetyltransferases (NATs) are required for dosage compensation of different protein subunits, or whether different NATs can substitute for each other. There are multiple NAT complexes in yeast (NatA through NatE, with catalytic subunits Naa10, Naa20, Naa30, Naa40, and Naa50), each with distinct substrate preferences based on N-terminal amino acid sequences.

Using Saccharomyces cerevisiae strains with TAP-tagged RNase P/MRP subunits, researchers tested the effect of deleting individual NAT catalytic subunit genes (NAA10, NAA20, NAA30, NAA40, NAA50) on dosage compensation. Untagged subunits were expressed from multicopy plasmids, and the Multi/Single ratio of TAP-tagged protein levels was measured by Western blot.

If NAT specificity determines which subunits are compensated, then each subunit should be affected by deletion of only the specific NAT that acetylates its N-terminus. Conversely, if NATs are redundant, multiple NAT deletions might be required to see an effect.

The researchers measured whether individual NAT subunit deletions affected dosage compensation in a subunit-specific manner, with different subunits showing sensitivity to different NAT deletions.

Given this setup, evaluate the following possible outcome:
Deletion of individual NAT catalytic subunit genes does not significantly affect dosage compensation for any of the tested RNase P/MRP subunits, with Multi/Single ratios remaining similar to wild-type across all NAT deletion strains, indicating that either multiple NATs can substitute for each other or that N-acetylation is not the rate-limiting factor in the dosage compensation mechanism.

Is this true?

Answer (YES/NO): NO